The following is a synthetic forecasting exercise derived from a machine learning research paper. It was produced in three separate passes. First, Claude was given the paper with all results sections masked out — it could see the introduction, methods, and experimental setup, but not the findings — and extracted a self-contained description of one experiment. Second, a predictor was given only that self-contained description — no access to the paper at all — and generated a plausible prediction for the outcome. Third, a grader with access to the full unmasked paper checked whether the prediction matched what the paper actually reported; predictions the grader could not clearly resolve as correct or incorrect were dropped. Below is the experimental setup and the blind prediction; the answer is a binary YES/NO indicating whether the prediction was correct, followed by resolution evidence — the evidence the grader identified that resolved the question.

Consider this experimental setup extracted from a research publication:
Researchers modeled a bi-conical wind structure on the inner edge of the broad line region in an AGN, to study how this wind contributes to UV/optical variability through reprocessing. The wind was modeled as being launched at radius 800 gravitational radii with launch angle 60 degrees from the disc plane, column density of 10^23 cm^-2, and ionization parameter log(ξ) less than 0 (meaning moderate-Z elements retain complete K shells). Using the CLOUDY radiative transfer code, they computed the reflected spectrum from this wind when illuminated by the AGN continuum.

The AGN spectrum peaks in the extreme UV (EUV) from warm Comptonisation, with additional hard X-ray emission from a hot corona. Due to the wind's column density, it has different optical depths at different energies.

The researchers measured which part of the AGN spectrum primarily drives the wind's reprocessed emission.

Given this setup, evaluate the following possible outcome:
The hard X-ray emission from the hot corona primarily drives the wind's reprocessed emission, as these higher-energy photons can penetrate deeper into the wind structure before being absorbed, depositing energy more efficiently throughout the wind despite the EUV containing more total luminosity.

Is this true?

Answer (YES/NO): NO